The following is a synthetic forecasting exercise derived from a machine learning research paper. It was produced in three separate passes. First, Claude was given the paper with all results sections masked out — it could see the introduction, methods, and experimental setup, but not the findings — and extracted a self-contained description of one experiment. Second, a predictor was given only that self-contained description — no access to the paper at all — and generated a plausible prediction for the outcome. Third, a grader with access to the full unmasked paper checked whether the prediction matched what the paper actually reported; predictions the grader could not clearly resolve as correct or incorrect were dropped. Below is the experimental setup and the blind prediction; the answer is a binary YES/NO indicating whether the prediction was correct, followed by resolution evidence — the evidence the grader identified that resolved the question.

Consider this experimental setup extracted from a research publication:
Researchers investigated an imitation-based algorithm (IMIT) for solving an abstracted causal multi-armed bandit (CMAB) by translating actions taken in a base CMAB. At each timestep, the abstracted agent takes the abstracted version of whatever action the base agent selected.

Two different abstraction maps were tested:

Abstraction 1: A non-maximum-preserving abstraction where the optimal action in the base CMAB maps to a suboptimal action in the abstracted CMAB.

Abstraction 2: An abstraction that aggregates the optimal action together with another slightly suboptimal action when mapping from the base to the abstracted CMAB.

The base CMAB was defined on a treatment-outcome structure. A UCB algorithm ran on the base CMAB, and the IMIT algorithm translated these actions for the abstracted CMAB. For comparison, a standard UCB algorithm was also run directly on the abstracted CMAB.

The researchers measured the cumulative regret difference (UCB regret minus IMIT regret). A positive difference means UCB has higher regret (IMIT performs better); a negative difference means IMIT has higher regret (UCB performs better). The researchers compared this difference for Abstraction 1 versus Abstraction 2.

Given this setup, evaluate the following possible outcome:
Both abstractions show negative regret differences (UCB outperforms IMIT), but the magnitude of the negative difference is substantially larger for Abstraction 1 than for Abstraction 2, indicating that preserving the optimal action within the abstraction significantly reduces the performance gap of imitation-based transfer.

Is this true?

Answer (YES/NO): NO